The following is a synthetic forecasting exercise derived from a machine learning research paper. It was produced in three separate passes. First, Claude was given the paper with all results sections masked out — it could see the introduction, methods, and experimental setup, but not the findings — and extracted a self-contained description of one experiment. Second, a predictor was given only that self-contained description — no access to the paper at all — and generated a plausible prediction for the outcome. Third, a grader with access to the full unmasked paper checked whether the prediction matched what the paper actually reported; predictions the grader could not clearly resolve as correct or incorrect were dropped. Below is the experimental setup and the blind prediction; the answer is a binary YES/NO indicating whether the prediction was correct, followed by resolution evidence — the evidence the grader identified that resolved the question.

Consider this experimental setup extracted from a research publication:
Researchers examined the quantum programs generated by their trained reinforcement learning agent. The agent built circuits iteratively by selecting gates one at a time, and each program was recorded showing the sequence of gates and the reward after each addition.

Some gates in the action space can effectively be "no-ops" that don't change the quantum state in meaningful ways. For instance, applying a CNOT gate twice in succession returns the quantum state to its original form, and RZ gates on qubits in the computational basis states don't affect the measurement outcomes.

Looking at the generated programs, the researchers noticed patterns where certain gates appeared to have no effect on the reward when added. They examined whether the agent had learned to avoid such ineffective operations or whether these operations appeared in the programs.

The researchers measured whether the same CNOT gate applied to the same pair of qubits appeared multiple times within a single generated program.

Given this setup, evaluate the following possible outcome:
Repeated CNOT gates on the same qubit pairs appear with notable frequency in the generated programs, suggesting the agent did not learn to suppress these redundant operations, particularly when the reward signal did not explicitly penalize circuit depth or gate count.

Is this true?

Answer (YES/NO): NO